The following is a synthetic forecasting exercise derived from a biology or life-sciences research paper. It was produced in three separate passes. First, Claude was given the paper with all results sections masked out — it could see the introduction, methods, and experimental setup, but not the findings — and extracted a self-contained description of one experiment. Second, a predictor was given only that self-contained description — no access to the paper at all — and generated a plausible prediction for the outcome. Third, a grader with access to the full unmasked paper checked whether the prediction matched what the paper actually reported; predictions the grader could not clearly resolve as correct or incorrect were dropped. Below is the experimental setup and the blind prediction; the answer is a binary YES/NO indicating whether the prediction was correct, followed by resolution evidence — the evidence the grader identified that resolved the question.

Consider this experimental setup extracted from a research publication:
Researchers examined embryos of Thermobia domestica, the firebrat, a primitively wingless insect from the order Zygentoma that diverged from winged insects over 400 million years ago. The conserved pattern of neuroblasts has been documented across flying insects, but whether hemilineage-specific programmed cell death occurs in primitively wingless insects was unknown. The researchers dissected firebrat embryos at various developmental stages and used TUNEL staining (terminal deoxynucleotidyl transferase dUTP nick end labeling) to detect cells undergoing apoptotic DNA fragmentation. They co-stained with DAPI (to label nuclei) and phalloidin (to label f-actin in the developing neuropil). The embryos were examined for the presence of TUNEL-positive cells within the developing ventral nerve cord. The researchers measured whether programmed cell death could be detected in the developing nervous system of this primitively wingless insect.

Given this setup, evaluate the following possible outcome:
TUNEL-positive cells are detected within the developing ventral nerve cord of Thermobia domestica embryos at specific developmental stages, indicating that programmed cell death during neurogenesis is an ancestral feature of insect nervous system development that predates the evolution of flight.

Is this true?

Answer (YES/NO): YES